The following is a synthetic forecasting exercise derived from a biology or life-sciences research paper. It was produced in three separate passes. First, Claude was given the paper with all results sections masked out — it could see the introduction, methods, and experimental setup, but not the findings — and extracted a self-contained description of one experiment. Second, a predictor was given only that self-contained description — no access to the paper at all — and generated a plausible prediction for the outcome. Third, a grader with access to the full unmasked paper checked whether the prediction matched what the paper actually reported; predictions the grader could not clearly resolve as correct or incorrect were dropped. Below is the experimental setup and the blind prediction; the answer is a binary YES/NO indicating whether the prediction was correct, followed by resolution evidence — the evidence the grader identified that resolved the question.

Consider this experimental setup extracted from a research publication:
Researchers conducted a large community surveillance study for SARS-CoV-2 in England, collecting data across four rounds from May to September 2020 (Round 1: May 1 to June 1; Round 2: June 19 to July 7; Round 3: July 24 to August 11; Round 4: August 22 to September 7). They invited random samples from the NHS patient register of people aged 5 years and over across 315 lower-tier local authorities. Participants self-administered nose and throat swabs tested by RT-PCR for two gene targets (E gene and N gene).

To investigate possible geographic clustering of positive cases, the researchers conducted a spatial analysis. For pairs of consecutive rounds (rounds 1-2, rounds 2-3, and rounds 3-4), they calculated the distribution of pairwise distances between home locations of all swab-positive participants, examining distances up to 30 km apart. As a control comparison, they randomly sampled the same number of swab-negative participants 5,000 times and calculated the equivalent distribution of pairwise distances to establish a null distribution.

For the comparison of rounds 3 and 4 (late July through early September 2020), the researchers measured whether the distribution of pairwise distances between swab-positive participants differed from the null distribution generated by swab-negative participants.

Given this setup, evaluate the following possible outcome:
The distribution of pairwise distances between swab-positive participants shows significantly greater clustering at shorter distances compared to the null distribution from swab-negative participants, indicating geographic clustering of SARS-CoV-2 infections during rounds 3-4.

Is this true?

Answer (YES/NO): YES